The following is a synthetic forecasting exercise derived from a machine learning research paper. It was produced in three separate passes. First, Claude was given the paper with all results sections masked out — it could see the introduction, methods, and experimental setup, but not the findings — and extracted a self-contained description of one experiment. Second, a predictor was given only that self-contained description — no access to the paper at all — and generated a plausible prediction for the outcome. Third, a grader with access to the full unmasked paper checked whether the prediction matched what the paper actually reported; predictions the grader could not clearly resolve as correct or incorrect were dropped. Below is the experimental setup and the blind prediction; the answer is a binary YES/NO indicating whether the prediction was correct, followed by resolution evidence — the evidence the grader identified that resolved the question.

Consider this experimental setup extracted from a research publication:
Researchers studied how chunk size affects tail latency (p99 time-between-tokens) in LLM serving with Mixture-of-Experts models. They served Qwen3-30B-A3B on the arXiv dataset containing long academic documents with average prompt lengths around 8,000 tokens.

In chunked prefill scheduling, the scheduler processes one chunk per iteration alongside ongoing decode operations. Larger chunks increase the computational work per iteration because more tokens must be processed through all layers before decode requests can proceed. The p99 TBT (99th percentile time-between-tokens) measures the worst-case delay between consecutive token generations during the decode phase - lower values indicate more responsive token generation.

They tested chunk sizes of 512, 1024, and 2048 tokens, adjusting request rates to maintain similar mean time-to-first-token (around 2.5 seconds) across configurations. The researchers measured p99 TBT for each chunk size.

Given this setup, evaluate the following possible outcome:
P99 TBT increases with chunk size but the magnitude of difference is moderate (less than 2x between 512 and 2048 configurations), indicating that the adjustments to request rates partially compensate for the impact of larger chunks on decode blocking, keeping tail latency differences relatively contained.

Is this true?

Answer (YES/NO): NO